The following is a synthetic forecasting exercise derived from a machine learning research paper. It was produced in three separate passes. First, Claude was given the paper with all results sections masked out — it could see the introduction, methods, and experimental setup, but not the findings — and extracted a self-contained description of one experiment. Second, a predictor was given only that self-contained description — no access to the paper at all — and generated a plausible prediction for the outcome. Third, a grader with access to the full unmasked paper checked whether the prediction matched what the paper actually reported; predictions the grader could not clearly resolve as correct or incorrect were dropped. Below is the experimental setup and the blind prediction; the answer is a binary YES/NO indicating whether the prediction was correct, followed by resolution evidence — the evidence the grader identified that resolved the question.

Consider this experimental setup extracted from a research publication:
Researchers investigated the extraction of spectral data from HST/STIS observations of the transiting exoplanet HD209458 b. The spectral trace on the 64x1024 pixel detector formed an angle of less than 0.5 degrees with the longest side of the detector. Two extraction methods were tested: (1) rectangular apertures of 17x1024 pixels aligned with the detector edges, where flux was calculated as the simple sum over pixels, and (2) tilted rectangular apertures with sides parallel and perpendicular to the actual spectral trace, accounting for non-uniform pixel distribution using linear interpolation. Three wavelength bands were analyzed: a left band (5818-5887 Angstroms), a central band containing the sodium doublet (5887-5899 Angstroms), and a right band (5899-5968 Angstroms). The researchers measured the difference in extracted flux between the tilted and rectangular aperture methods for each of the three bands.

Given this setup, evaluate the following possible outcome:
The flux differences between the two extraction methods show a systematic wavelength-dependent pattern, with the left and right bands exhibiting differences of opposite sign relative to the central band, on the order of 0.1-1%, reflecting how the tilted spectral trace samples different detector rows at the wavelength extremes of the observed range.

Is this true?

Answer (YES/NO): NO